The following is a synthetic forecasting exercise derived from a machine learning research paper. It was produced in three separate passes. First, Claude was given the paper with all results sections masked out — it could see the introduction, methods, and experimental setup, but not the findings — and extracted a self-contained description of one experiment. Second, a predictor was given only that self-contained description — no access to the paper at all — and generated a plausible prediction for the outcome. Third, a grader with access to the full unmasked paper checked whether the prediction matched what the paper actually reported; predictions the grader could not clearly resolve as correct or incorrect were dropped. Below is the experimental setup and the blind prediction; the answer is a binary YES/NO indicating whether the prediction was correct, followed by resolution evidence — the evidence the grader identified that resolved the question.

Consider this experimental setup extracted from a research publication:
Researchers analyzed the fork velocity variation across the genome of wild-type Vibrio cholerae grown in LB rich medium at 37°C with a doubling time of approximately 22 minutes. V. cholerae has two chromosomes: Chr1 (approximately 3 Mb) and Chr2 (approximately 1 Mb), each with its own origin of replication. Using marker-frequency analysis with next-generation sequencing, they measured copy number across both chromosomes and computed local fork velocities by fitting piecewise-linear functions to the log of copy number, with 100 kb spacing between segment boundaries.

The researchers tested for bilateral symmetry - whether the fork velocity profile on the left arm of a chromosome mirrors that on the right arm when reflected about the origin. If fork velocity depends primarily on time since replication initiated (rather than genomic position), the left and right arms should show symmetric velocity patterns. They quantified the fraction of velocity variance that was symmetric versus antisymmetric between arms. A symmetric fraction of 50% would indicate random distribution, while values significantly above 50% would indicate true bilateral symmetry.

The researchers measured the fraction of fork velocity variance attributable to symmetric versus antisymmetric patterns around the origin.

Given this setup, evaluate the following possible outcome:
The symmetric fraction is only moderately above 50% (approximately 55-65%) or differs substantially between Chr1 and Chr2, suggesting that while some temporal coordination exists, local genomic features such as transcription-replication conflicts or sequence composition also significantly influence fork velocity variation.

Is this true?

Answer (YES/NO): NO